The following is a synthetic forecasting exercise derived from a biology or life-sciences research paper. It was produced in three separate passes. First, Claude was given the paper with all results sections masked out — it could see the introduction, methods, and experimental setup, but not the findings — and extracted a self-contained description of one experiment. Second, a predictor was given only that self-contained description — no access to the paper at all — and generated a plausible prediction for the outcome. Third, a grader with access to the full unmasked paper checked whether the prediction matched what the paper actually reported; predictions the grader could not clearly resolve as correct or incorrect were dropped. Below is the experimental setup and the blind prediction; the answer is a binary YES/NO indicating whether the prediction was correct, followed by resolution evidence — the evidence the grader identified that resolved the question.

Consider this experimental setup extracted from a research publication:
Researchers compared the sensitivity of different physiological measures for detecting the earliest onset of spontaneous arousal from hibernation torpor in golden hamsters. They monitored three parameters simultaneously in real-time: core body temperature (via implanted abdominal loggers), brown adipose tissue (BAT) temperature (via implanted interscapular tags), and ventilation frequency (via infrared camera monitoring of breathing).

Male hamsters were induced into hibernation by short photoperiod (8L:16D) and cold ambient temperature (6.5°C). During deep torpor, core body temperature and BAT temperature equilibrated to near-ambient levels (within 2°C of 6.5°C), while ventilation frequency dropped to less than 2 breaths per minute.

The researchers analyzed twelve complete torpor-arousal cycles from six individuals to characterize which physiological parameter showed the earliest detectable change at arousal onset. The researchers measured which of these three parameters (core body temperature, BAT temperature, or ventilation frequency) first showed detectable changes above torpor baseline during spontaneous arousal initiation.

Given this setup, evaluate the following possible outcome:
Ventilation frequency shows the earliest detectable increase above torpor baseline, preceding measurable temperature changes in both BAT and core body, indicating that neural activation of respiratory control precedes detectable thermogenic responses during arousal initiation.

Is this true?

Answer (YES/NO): NO